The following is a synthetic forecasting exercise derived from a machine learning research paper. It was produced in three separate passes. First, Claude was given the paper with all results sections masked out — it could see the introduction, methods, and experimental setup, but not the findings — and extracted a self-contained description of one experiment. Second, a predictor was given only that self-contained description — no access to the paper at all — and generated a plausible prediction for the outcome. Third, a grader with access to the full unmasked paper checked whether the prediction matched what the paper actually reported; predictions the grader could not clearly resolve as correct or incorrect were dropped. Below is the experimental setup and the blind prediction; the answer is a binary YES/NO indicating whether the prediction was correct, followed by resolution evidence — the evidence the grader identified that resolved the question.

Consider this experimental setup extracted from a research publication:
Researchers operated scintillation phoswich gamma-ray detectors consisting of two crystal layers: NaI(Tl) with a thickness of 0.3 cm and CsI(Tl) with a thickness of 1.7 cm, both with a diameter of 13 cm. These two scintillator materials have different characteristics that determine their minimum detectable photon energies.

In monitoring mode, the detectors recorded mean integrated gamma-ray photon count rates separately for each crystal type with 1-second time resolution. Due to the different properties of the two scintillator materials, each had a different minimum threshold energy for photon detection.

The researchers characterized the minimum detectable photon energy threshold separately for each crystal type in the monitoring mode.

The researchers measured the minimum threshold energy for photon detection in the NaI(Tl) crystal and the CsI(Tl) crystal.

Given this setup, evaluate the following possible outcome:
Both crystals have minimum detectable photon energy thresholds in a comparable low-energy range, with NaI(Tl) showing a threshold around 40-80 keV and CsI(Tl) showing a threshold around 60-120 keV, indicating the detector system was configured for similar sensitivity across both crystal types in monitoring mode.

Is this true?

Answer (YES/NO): NO